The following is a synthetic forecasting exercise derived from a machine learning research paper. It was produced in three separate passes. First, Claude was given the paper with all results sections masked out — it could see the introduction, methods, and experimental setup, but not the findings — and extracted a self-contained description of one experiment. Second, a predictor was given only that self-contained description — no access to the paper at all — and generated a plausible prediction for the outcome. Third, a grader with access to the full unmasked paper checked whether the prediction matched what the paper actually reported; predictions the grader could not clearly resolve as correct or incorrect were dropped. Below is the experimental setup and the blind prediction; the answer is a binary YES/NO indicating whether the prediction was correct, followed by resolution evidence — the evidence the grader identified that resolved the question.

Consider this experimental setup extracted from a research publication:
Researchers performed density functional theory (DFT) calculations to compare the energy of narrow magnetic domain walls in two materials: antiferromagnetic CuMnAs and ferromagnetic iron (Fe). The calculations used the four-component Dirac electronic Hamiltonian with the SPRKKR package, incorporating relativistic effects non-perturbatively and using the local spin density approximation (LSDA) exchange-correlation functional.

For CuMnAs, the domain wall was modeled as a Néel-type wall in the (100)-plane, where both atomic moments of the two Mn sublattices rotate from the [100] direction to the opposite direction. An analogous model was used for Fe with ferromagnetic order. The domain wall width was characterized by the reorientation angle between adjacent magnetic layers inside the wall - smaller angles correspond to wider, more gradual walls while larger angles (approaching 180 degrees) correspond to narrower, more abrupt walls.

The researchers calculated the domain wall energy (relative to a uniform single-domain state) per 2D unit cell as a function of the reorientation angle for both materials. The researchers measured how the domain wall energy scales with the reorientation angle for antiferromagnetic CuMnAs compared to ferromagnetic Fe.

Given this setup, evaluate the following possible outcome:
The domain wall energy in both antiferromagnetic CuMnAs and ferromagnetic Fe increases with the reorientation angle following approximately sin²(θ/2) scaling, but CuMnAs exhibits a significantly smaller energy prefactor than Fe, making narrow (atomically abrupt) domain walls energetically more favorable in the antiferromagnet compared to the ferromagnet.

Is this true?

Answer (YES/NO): NO